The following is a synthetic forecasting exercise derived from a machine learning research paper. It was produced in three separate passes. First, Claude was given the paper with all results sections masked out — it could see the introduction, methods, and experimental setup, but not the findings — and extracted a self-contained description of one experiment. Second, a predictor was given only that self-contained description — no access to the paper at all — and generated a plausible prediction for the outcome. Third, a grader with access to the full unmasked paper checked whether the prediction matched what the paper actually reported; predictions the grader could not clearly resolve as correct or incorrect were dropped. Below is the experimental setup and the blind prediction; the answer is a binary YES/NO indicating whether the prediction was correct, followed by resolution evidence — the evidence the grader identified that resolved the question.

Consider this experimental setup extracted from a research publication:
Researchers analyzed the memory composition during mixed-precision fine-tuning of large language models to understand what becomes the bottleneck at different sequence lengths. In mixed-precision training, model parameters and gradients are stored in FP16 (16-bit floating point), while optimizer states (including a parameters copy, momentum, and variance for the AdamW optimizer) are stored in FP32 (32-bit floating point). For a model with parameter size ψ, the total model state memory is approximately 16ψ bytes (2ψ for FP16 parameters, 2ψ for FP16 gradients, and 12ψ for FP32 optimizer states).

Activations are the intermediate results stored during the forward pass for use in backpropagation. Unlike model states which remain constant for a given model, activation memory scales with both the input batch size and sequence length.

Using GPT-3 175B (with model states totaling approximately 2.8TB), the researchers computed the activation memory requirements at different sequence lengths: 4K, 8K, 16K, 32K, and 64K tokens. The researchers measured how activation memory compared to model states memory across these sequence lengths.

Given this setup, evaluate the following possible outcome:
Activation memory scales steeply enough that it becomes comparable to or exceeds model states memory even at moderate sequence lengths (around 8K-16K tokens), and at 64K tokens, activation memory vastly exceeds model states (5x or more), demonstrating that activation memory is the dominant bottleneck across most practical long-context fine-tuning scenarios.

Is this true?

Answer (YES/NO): YES